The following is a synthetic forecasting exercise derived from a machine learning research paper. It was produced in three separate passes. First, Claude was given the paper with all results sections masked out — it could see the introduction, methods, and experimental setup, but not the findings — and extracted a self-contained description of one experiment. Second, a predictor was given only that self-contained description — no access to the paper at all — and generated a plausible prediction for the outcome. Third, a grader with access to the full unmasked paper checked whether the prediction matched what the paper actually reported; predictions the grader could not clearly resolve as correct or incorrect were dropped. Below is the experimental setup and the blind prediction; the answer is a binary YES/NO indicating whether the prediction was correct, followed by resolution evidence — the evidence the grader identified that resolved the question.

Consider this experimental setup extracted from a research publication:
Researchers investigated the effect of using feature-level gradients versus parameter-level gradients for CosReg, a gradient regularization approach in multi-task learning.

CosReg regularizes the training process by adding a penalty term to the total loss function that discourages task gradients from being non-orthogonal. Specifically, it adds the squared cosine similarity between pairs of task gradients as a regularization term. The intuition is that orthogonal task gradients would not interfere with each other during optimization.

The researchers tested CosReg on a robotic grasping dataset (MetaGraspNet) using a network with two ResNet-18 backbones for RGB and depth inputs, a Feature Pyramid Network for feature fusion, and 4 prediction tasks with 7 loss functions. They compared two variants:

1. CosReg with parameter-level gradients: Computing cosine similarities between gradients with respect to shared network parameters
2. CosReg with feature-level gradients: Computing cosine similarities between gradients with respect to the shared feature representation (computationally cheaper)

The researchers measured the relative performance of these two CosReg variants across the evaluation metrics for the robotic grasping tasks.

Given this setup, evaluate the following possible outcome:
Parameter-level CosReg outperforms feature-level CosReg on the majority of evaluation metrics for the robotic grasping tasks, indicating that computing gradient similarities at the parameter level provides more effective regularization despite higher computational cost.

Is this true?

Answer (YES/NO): NO